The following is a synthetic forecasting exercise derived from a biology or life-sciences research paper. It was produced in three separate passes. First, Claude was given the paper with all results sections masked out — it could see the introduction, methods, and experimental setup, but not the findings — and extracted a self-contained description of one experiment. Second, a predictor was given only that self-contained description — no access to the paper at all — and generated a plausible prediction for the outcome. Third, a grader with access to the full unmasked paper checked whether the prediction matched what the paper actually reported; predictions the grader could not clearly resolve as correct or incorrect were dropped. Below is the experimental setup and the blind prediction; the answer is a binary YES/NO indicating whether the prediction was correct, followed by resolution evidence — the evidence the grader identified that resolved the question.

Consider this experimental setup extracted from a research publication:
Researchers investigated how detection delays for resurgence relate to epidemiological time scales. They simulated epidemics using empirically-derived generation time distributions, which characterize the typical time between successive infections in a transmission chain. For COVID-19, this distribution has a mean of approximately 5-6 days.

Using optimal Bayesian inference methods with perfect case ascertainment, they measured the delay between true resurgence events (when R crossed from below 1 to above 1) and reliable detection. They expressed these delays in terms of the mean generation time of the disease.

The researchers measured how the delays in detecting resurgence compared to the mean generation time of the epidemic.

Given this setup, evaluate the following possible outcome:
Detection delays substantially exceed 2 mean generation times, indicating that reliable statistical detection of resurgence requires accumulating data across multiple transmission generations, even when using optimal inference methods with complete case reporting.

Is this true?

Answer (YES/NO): NO